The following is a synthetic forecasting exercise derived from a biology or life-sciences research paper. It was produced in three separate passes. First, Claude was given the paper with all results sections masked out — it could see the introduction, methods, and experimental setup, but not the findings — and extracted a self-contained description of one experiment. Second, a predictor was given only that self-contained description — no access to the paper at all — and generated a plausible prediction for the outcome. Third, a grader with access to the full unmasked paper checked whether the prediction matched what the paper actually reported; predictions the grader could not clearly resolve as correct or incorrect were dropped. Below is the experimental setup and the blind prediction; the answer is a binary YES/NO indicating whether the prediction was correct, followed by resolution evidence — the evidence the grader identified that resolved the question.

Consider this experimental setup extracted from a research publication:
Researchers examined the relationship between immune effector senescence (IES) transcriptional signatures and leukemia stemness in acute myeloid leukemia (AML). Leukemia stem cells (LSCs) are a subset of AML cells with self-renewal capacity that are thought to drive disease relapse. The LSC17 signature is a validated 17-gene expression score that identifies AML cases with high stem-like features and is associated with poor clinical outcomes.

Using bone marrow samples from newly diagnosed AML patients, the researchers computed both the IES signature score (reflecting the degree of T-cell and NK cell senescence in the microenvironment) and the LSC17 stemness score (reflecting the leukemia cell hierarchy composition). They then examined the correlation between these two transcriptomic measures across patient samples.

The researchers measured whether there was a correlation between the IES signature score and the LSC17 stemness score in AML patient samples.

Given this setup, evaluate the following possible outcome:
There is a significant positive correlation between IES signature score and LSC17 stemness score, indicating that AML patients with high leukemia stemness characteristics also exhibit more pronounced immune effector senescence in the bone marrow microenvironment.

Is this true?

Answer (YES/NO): YES